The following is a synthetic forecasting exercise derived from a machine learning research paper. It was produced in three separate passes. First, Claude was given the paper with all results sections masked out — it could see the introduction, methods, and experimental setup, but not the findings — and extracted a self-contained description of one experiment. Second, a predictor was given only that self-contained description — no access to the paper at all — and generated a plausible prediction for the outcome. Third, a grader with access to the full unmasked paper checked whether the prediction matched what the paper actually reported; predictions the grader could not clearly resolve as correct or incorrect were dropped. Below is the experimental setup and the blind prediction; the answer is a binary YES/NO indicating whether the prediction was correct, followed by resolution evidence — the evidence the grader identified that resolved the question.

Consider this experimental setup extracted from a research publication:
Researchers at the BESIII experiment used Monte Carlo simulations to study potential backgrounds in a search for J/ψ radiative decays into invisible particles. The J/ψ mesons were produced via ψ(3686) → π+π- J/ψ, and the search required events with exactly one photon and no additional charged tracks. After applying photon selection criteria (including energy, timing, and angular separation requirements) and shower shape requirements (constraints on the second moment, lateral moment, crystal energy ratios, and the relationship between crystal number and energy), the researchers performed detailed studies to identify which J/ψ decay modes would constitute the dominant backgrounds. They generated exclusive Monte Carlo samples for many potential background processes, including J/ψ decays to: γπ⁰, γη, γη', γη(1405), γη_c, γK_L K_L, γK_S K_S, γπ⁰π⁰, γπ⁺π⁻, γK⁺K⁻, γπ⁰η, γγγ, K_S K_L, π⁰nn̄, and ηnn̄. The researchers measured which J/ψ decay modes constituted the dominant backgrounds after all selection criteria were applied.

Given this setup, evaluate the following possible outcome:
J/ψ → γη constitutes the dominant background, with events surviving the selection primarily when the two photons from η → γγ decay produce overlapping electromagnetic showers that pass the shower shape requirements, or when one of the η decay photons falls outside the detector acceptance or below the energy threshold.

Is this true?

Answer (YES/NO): NO